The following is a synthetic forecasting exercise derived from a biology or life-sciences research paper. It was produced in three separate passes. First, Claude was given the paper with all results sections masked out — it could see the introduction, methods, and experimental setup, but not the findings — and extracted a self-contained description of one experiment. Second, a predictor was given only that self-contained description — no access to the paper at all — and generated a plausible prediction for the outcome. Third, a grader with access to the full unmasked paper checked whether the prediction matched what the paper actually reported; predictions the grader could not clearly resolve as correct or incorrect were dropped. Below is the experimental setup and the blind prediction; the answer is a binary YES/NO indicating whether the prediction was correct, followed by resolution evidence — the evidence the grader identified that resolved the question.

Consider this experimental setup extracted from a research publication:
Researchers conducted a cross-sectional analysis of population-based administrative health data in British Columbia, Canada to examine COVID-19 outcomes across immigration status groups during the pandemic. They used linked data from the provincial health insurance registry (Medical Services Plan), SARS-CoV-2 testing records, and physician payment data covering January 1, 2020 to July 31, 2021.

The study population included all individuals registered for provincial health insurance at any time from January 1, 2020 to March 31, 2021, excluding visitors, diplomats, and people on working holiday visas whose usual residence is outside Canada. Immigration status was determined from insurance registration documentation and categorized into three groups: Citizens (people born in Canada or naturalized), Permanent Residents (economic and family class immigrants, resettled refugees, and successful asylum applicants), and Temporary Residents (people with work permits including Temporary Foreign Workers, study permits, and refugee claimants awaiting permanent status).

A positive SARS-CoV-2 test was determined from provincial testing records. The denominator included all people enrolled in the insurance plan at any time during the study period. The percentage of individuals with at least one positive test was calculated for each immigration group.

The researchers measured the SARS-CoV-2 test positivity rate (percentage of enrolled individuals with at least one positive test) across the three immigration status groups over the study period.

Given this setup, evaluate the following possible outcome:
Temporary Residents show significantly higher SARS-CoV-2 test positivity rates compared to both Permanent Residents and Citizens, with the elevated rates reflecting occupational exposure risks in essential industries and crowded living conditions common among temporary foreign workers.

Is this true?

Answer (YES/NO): YES